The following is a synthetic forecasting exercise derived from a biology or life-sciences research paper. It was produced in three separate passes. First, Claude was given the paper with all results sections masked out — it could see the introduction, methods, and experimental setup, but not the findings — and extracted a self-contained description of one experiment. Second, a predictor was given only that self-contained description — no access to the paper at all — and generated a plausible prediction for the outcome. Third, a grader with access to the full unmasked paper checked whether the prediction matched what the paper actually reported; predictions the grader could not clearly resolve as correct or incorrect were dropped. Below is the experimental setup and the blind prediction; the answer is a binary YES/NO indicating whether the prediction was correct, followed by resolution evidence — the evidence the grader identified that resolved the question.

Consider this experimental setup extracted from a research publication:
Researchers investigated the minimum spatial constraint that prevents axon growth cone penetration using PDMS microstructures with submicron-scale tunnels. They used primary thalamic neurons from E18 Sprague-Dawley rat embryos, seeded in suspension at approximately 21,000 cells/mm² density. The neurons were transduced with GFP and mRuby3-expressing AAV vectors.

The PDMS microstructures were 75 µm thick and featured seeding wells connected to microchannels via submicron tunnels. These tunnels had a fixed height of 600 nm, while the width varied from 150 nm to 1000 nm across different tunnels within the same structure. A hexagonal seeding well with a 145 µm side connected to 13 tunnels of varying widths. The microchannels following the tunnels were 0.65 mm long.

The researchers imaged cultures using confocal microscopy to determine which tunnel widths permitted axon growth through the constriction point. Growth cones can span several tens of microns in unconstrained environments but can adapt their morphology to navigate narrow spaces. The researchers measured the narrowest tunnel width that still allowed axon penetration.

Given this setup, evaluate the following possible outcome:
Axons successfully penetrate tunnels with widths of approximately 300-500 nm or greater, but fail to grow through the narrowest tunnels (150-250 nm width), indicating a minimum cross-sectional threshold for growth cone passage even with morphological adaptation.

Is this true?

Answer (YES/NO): NO